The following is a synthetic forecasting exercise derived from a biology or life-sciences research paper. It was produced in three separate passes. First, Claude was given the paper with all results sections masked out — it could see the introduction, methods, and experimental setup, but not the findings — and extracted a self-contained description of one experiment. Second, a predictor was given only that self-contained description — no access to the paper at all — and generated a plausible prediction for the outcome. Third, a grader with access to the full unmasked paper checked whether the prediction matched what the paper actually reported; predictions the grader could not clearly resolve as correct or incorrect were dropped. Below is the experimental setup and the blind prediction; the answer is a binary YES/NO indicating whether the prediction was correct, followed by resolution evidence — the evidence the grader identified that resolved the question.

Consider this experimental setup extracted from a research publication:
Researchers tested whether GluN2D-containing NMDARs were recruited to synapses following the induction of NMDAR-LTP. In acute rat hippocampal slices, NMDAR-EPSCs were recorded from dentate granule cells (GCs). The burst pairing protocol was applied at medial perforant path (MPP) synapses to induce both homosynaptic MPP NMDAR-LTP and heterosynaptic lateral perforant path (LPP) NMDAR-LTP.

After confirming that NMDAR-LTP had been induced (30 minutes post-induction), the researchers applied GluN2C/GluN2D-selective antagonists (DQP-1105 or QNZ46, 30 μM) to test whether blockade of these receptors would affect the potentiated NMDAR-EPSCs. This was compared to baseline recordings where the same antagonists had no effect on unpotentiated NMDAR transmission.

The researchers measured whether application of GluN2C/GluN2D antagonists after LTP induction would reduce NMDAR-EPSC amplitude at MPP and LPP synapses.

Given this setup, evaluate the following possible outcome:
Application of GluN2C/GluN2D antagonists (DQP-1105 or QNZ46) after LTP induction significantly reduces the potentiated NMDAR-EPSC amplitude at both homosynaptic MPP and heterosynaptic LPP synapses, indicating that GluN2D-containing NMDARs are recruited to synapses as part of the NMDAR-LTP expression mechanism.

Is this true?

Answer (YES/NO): YES